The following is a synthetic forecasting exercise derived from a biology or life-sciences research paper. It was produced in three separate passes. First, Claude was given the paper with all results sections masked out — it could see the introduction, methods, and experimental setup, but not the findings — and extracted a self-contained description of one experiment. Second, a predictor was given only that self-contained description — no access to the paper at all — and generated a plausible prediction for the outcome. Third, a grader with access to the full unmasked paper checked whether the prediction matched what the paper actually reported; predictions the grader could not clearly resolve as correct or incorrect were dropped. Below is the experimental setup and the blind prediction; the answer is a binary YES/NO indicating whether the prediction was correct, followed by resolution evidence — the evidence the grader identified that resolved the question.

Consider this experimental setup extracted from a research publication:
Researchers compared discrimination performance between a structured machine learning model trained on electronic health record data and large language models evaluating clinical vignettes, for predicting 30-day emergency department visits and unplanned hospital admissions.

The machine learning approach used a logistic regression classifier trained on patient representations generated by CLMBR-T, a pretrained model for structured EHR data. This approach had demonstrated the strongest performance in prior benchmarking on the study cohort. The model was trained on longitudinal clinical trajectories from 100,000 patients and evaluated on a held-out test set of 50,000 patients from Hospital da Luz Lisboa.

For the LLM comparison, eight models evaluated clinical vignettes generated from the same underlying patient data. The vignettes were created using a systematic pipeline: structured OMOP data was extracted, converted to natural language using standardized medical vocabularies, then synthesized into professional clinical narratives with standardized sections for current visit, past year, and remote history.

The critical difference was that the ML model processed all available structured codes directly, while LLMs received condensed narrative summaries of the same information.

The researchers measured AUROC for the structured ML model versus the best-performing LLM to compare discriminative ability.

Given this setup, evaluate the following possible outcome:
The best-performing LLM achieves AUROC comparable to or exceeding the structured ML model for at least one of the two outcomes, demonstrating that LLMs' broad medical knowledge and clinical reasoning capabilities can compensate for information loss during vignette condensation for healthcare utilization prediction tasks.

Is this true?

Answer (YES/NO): NO